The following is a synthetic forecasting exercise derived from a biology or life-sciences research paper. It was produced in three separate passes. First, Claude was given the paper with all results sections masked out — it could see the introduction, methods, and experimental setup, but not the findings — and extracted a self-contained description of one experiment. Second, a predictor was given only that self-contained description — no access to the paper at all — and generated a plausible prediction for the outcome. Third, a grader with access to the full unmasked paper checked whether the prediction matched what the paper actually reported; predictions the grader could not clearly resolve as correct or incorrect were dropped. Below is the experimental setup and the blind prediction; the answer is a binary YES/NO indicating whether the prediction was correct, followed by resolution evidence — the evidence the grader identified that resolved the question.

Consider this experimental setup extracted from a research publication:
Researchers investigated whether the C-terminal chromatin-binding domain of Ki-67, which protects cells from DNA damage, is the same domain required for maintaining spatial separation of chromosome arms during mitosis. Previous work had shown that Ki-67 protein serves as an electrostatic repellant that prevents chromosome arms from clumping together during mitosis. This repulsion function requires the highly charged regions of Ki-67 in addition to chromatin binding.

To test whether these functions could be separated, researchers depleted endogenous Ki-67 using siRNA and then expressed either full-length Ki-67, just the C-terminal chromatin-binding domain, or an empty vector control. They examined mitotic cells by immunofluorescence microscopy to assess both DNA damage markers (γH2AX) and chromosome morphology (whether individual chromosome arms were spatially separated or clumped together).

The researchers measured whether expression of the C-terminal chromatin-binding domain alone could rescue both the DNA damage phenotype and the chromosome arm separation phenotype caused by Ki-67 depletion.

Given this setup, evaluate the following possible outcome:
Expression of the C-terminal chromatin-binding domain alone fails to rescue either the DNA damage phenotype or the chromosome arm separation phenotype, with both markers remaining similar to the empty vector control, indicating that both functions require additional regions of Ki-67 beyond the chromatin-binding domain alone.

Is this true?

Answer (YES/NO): NO